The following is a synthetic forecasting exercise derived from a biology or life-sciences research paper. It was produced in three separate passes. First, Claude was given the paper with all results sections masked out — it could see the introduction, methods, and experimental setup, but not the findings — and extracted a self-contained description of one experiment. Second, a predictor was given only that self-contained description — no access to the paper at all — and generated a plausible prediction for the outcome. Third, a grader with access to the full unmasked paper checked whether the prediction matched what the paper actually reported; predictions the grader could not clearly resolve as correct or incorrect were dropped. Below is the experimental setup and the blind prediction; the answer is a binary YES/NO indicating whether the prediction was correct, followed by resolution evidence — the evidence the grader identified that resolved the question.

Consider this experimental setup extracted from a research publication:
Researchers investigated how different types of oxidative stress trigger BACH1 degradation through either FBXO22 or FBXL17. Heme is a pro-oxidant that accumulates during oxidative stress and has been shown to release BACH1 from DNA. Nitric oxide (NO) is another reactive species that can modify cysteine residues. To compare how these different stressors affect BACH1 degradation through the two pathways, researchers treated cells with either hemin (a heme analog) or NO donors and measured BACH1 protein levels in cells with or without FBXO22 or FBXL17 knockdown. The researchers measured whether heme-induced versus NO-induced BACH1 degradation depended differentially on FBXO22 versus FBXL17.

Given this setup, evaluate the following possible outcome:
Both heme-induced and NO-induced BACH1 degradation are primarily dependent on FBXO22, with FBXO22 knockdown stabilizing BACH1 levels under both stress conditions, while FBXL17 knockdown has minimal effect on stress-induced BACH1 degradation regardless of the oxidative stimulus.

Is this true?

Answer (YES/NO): NO